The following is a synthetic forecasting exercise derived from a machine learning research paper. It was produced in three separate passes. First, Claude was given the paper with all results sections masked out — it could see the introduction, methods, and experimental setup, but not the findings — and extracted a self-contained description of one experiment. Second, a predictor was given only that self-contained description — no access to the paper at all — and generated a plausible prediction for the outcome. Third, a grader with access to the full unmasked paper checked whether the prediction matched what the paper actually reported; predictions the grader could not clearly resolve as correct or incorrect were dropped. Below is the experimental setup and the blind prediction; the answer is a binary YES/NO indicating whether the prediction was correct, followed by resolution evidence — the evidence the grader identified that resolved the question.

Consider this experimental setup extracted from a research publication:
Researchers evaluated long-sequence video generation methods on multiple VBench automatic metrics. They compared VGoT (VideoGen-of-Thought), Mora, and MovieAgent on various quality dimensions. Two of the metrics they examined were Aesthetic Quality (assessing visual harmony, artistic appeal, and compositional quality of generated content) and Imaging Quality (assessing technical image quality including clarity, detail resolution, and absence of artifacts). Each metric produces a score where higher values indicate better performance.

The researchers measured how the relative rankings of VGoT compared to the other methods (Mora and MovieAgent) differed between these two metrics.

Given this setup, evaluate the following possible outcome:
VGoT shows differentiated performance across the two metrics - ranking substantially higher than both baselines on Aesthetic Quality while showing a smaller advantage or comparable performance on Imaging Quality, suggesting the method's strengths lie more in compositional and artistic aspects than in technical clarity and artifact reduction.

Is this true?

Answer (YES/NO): NO